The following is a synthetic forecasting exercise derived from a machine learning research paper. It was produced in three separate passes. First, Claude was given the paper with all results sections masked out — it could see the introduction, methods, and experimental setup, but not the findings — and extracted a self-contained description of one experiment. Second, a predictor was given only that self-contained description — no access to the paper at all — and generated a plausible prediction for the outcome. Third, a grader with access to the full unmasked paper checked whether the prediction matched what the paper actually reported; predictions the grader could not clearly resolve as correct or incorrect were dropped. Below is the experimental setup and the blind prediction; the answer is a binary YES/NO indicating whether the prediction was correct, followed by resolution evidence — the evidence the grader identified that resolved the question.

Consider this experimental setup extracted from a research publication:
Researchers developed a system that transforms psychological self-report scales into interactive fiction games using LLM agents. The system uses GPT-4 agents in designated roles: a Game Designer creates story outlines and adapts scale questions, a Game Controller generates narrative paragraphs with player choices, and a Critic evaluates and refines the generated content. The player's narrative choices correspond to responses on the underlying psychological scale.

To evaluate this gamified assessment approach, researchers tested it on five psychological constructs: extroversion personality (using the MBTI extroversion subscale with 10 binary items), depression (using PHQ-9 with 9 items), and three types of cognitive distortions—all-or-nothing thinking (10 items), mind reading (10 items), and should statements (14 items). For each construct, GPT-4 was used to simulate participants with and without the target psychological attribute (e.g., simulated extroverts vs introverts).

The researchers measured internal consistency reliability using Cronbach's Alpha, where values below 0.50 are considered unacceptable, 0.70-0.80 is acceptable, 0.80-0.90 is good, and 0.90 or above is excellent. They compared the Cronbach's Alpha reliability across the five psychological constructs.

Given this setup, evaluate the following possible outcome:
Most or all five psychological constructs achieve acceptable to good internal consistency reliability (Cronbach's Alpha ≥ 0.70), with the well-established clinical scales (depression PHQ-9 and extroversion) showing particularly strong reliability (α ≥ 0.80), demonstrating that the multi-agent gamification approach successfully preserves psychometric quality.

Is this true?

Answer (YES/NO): NO